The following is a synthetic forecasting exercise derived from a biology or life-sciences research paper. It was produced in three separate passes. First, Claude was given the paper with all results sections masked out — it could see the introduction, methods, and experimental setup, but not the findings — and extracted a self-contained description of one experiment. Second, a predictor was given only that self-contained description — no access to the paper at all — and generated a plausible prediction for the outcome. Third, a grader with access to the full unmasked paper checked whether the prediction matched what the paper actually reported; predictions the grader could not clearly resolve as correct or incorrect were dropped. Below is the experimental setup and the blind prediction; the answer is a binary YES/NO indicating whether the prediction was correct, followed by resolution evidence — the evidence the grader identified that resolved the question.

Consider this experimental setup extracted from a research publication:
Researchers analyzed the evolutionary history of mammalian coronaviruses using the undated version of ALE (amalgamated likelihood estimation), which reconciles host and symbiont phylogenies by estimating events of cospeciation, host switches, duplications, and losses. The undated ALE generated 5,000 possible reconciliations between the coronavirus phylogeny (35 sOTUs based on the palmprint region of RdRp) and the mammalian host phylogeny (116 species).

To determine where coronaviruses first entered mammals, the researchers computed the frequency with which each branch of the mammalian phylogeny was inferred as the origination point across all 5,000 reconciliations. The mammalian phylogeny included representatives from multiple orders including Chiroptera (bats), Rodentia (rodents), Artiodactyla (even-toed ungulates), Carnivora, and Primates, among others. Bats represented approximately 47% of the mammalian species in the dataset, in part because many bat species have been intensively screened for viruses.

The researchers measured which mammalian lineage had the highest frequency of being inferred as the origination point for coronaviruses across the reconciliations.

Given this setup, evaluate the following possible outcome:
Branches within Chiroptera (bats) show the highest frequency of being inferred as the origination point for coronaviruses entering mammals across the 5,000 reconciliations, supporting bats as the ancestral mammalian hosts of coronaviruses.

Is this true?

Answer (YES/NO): YES